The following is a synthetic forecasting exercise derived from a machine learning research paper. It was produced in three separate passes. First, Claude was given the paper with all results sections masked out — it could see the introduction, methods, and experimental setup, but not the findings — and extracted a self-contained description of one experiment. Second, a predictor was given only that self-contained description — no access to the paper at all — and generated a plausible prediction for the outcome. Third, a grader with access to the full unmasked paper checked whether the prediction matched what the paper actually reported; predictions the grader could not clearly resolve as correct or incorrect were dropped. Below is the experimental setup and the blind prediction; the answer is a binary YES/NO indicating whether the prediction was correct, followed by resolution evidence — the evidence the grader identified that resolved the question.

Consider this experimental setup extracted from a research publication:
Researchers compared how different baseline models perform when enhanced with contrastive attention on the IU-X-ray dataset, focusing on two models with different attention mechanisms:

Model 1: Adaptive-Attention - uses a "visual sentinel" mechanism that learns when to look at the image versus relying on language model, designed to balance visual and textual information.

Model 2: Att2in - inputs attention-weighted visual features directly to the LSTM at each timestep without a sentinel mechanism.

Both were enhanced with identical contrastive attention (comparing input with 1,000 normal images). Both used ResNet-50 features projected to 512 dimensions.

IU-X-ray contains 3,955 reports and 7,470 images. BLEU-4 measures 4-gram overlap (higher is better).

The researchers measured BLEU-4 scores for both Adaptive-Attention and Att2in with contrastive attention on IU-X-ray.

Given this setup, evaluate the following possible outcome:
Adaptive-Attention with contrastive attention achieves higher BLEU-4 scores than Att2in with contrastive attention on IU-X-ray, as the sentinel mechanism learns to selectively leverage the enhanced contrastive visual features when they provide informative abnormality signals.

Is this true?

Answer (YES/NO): NO